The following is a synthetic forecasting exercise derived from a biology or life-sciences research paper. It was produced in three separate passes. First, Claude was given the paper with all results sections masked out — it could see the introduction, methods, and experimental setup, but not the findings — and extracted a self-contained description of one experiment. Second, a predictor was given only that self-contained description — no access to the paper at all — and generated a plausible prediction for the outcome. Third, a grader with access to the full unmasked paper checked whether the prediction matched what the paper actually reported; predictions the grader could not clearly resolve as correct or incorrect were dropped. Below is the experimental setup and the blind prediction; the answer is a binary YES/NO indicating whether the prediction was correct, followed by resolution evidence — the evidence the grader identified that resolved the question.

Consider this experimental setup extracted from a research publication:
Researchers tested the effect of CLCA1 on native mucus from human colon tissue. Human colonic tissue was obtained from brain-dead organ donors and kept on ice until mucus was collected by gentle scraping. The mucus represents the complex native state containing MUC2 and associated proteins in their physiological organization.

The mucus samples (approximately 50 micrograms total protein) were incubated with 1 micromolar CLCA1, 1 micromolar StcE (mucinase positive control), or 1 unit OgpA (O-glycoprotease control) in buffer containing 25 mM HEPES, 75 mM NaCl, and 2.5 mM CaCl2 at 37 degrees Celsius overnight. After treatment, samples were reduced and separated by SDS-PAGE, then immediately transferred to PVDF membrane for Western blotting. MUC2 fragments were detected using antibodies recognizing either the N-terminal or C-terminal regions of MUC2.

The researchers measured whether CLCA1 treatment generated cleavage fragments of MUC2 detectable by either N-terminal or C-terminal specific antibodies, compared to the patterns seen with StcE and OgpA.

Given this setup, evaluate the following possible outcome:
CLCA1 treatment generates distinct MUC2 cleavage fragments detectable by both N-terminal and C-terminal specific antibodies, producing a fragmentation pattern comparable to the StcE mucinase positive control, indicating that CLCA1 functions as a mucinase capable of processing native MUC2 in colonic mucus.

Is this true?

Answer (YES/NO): NO